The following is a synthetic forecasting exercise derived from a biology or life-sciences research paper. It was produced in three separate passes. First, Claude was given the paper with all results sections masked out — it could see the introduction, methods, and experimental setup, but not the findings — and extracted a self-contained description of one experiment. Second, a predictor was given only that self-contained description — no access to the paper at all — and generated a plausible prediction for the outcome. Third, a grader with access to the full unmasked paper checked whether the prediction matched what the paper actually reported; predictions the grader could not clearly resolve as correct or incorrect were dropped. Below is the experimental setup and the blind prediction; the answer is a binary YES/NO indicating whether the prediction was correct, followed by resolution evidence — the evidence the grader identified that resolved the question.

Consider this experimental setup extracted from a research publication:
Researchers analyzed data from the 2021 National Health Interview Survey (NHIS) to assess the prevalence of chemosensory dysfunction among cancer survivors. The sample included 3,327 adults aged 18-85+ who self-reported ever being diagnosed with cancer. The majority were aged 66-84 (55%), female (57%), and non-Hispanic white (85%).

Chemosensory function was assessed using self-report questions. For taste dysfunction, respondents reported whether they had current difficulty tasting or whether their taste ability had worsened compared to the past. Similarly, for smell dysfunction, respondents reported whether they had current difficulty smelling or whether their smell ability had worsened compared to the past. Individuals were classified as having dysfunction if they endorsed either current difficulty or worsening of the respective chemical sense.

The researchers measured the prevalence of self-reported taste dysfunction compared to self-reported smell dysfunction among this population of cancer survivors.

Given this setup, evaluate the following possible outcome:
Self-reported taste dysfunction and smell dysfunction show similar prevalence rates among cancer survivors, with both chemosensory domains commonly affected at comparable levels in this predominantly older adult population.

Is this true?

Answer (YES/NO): NO